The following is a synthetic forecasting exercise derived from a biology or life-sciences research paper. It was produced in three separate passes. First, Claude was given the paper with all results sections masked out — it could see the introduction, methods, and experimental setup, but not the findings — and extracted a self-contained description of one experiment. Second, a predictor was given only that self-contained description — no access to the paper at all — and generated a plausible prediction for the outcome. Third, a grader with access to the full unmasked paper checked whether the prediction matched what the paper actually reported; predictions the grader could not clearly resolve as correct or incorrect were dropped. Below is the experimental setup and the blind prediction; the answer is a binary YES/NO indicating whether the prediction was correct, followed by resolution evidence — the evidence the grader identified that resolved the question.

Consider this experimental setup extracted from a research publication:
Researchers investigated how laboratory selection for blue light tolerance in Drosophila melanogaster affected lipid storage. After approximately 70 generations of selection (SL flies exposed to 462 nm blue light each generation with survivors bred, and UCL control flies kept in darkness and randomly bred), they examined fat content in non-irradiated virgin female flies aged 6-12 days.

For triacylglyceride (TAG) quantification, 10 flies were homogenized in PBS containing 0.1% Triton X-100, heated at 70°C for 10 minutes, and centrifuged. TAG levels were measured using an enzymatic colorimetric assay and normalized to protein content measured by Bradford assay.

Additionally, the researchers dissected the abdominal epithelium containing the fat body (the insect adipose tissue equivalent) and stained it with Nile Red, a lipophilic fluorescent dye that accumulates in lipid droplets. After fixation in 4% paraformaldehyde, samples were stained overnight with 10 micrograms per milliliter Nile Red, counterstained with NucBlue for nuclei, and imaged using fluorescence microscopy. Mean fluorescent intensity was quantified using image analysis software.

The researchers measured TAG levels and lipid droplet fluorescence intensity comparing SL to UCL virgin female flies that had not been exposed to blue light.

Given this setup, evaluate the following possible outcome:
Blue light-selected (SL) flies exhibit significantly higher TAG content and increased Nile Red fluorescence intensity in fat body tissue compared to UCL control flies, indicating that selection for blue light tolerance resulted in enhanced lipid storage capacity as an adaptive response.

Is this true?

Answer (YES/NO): YES